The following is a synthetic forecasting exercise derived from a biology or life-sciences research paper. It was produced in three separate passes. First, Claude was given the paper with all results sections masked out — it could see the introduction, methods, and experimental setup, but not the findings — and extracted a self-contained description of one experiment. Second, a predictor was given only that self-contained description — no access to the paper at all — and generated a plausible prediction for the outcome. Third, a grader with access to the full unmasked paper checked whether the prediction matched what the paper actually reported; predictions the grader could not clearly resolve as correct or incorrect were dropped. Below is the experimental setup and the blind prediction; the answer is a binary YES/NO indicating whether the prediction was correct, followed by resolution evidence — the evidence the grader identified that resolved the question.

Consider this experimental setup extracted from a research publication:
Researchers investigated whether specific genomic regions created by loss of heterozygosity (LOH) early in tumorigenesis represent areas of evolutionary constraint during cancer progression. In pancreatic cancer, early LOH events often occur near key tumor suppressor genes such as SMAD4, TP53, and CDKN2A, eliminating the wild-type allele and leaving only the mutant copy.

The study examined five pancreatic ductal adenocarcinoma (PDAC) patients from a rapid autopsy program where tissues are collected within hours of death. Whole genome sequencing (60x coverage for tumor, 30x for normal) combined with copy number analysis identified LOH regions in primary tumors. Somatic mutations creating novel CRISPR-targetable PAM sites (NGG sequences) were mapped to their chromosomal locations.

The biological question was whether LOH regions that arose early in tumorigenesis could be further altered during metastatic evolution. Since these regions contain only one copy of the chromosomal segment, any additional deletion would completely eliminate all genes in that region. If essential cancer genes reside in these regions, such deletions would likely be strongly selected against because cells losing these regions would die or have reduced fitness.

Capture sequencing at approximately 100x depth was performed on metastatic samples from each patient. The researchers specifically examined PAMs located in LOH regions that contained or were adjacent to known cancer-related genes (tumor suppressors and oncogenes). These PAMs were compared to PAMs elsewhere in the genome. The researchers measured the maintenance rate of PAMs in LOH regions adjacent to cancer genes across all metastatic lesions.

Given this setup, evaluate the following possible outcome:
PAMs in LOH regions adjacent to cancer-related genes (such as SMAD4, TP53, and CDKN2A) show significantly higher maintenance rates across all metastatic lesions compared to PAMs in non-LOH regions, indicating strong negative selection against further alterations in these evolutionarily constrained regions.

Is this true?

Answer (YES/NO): NO